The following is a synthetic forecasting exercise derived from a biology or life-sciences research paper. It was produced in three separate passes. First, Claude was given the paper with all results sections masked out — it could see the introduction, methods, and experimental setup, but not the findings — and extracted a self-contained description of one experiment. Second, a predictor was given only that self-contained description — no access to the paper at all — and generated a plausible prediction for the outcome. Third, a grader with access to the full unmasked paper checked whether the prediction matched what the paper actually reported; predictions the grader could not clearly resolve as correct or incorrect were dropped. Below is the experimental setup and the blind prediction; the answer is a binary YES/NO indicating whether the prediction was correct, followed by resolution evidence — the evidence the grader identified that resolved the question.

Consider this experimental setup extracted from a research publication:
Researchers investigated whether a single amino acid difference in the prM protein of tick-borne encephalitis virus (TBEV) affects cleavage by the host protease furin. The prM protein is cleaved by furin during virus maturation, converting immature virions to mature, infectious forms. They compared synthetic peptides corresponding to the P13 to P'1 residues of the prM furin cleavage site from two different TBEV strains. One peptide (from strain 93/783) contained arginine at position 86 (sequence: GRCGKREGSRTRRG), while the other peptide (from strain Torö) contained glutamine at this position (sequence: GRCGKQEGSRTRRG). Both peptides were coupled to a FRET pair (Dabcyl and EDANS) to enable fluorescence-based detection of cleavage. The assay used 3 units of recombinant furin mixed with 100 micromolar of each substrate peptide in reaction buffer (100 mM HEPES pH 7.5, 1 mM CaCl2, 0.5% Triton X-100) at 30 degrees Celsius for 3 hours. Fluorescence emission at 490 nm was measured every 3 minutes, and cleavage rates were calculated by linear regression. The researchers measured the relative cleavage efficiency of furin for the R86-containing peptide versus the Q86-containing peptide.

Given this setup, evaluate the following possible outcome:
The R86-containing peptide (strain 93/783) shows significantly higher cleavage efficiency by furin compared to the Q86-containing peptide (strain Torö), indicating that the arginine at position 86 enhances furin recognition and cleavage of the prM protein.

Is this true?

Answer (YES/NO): YES